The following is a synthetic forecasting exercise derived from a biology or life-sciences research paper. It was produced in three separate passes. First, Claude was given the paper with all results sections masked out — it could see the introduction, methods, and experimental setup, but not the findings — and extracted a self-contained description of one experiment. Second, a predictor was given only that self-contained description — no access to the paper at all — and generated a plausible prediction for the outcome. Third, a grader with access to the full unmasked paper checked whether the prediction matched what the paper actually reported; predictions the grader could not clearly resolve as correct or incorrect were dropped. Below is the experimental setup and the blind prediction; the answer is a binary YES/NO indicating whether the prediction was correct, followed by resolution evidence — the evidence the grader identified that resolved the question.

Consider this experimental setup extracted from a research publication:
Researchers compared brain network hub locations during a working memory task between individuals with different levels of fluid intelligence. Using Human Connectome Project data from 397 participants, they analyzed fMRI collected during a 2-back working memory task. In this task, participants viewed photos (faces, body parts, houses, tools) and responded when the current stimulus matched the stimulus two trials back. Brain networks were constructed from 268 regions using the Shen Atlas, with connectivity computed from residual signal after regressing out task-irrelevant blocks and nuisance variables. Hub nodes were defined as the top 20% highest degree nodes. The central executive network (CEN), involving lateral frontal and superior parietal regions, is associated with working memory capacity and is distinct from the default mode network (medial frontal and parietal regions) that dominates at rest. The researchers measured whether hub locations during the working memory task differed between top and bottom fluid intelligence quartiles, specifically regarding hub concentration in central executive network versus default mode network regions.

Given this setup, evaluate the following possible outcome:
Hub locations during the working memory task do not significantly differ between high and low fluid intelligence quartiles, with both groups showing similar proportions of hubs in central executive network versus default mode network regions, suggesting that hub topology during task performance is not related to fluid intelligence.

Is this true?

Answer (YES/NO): NO